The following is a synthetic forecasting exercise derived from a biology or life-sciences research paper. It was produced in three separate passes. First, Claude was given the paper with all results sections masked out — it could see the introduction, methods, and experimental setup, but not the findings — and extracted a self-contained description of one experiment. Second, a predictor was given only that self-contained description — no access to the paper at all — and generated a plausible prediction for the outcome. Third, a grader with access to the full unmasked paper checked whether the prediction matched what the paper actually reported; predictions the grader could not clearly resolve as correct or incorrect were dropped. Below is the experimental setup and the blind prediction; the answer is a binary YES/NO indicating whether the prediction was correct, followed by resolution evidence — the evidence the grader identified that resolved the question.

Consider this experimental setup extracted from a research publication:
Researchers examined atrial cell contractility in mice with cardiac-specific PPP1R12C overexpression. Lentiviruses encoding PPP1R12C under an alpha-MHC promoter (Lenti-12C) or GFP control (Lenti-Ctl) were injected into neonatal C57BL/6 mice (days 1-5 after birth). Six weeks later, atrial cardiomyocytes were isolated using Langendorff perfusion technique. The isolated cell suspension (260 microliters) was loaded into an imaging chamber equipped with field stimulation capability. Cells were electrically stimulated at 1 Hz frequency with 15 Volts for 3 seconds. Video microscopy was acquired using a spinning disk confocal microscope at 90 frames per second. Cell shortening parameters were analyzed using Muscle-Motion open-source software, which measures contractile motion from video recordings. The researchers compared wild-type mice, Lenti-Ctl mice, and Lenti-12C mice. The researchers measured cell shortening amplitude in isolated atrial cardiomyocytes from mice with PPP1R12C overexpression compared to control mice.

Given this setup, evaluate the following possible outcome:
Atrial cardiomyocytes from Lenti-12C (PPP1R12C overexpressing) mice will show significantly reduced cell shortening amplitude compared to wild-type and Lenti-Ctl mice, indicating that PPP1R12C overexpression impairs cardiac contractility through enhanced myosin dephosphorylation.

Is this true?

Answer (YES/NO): YES